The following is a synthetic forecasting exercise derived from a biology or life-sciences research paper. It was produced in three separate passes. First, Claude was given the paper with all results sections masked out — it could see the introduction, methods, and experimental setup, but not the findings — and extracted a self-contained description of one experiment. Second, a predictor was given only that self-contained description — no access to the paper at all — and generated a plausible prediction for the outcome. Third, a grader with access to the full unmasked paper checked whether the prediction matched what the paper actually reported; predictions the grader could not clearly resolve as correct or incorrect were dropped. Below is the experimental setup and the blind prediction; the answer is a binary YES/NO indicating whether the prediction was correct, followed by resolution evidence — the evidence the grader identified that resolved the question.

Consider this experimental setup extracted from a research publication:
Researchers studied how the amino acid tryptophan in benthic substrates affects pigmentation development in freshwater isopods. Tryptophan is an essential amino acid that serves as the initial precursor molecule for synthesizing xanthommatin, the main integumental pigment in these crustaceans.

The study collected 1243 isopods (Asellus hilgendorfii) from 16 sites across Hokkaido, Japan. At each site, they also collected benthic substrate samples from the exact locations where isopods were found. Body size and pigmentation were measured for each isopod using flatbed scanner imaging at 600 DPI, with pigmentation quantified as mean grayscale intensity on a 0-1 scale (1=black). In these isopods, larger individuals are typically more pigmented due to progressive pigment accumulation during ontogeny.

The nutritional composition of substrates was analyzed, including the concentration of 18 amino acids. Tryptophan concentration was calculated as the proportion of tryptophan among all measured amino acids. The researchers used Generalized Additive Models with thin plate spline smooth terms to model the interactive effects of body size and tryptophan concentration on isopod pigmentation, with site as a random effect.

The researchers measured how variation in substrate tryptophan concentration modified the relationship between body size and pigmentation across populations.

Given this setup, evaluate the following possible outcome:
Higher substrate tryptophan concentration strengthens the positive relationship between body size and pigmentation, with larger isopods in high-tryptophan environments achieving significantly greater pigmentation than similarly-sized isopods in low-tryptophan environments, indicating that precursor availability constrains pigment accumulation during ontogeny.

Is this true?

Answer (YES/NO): YES